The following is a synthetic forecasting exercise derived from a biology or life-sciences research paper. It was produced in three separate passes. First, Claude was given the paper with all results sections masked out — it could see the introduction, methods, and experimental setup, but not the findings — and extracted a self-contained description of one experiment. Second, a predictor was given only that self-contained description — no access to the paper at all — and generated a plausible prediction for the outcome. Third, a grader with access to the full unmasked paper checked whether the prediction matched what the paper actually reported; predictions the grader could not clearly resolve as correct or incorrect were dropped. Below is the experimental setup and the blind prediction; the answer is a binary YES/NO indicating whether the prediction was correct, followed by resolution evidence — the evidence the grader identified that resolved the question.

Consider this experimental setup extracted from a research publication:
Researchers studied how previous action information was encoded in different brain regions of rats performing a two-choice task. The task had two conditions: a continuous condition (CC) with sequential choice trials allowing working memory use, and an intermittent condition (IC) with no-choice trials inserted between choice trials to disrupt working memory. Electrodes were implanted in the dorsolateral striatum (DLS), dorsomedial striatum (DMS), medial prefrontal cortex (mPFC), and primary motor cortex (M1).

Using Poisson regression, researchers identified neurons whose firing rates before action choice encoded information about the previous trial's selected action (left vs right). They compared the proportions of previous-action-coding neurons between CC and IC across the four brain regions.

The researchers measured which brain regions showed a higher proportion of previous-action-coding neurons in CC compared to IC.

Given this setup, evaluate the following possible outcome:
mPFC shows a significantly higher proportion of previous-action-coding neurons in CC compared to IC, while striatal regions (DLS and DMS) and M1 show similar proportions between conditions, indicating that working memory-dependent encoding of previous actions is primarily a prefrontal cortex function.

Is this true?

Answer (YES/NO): NO